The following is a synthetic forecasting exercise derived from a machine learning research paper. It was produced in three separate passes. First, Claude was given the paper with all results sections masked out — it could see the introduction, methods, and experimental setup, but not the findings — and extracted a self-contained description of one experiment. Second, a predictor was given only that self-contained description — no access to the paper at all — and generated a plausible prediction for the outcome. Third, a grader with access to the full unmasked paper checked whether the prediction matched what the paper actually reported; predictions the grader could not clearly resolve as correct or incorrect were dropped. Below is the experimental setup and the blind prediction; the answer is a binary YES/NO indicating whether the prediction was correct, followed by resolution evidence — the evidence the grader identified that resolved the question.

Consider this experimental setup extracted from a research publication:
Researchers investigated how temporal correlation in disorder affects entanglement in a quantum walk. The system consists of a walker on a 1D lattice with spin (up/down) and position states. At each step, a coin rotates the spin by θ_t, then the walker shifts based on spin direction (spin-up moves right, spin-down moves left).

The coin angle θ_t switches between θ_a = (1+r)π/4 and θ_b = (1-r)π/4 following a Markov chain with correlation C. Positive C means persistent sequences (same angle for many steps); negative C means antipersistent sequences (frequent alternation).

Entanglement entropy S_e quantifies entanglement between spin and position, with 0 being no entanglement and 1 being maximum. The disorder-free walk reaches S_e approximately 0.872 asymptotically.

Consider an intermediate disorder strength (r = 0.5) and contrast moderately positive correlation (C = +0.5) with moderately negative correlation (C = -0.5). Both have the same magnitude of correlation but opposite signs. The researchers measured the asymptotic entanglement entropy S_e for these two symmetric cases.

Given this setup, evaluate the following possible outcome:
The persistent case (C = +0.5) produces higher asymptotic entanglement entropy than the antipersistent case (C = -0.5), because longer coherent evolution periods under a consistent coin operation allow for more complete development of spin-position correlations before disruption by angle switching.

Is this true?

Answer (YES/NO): NO